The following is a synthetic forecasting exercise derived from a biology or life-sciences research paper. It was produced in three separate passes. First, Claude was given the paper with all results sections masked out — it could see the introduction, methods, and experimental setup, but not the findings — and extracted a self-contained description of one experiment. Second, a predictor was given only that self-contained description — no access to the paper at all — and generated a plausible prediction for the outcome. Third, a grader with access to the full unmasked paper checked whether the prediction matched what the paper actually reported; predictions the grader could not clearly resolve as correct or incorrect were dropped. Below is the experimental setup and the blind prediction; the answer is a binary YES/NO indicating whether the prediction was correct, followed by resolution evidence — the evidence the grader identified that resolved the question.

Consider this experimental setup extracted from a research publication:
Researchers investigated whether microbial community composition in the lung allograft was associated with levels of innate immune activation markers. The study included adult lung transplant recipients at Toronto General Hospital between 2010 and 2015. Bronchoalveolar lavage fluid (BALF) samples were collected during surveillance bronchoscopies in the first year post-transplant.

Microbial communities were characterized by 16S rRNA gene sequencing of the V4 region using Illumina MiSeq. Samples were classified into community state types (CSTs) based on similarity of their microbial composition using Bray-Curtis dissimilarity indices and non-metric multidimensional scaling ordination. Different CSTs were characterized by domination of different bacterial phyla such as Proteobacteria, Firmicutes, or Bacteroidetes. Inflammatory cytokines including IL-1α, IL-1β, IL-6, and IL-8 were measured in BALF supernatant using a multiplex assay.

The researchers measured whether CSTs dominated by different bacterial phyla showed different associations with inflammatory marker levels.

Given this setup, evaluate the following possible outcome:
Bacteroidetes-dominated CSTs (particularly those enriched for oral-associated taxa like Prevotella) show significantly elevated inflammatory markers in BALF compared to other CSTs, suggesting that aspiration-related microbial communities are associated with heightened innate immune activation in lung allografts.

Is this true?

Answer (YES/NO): NO